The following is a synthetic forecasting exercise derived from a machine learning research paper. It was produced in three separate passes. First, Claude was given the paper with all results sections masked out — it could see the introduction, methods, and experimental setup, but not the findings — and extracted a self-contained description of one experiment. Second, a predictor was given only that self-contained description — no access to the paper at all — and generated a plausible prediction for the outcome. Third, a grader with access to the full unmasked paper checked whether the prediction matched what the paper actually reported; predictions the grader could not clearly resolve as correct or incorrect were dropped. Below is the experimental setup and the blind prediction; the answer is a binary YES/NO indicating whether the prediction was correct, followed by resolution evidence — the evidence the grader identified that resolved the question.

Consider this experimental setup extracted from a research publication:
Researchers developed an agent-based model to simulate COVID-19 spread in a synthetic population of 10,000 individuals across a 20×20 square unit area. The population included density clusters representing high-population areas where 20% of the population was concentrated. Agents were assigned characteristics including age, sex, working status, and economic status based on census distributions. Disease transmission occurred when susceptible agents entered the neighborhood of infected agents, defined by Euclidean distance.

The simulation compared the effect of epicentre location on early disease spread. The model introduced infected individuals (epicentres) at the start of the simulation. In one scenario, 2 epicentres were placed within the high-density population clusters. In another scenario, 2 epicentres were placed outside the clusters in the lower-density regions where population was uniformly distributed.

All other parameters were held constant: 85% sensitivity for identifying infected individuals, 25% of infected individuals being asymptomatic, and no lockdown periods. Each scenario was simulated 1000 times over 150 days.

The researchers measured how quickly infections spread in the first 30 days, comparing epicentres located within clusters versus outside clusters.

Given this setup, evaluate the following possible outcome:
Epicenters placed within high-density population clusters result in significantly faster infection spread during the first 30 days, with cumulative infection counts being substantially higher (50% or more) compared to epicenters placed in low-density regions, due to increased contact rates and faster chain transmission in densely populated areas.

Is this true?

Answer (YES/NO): NO